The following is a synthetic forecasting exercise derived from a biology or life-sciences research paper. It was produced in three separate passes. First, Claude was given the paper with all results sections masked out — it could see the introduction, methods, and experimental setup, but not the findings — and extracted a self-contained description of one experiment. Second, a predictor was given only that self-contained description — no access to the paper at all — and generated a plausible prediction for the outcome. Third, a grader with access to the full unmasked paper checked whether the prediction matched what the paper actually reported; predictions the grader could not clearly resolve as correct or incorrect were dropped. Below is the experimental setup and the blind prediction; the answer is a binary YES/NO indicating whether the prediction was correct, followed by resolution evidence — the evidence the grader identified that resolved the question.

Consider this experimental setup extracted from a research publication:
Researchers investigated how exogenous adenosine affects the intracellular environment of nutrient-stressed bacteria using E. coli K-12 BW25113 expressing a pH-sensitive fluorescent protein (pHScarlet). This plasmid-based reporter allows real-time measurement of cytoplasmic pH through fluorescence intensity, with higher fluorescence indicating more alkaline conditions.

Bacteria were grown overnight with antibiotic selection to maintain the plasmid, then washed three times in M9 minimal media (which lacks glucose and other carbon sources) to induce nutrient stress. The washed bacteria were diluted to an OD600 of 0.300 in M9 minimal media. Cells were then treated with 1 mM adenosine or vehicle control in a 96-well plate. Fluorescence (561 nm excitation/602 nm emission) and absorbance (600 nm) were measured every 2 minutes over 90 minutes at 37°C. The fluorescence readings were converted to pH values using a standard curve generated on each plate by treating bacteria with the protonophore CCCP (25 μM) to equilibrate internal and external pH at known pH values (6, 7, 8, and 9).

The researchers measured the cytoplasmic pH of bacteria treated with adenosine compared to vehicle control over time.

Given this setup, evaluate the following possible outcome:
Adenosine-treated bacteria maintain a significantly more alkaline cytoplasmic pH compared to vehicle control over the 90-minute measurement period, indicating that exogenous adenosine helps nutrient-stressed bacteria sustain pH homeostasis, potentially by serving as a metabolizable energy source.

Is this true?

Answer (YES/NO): YES